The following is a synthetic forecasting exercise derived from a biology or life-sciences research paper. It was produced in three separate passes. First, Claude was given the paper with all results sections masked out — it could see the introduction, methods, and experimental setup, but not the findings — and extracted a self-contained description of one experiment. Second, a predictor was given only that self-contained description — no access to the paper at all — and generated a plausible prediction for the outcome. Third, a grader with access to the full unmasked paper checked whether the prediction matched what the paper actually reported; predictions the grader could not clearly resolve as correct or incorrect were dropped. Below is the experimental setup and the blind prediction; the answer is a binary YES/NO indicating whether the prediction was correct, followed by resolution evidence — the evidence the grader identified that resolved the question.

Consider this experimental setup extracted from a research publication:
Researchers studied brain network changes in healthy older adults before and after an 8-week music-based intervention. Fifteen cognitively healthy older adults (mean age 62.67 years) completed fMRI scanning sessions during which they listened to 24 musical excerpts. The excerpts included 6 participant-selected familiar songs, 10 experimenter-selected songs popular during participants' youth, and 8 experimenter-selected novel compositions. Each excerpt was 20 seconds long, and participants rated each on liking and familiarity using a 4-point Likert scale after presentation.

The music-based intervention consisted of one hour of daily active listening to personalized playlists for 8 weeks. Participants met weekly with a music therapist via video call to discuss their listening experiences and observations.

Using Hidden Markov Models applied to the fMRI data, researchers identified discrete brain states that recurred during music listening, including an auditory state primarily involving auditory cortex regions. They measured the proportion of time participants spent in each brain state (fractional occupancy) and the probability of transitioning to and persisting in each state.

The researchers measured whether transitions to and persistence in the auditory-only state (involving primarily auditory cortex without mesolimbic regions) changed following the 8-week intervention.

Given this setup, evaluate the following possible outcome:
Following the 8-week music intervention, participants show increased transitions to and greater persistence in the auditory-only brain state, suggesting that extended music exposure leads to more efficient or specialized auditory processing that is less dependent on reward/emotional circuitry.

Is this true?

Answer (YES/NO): NO